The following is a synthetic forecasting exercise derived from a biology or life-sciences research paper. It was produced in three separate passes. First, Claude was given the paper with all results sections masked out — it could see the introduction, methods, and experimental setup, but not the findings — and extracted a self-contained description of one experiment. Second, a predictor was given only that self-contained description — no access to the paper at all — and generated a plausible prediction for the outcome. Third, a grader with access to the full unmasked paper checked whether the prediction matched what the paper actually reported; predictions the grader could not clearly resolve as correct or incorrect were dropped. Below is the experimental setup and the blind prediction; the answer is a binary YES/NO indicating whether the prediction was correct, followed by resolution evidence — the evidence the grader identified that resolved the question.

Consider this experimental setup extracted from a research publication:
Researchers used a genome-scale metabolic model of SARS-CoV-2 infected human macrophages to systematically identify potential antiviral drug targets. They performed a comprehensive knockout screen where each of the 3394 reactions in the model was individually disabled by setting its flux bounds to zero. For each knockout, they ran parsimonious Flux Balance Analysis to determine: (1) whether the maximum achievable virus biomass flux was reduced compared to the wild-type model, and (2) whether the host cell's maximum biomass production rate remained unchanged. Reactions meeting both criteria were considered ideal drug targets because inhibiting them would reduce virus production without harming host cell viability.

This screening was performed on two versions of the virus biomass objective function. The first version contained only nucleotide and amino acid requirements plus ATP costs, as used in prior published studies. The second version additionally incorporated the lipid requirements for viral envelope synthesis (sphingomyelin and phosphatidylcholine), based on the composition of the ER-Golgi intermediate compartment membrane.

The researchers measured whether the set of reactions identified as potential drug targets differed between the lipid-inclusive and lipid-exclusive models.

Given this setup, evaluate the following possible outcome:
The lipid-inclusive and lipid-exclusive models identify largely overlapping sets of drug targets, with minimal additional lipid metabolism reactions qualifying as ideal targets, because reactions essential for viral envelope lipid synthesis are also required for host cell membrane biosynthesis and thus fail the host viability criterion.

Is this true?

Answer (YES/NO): NO